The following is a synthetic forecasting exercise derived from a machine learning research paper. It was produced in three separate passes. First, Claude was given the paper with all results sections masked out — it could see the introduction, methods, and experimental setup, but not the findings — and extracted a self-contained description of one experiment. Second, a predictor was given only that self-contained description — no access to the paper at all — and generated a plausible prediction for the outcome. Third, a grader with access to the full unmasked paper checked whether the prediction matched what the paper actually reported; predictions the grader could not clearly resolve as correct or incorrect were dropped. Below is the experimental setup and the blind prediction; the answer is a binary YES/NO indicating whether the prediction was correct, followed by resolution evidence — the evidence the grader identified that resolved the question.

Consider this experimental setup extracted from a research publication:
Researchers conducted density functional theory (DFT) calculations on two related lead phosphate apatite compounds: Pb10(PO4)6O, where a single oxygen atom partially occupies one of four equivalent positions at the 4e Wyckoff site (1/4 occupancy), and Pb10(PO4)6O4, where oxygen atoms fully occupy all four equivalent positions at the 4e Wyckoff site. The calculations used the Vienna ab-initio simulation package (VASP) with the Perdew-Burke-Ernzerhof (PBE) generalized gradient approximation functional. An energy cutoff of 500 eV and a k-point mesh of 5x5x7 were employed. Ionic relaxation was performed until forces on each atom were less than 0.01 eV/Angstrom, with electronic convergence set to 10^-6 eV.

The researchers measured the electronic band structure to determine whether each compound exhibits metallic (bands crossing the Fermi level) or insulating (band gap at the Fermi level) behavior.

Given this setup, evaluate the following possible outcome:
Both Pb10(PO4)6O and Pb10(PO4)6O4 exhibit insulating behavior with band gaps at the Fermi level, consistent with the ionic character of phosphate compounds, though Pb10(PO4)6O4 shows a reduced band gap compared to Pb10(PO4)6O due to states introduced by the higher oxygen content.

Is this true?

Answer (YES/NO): NO